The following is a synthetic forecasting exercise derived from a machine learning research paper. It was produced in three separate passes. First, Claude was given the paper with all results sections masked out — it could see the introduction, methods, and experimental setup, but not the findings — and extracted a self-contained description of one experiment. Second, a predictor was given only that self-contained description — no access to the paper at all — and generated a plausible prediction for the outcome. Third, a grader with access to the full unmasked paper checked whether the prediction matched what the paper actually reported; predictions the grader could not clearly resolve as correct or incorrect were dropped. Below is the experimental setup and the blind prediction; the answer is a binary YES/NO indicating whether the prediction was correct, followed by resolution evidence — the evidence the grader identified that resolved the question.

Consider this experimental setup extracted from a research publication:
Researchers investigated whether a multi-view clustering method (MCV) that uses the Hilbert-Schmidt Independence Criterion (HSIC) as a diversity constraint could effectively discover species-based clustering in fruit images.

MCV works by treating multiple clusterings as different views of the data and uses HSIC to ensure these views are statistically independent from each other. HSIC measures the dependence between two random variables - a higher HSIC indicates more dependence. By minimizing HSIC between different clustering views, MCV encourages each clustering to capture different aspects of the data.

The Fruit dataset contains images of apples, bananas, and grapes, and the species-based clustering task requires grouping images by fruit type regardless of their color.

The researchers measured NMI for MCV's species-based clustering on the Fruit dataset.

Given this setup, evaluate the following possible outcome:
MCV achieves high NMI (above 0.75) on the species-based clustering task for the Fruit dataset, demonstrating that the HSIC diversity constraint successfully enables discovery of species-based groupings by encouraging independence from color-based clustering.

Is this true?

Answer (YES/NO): NO